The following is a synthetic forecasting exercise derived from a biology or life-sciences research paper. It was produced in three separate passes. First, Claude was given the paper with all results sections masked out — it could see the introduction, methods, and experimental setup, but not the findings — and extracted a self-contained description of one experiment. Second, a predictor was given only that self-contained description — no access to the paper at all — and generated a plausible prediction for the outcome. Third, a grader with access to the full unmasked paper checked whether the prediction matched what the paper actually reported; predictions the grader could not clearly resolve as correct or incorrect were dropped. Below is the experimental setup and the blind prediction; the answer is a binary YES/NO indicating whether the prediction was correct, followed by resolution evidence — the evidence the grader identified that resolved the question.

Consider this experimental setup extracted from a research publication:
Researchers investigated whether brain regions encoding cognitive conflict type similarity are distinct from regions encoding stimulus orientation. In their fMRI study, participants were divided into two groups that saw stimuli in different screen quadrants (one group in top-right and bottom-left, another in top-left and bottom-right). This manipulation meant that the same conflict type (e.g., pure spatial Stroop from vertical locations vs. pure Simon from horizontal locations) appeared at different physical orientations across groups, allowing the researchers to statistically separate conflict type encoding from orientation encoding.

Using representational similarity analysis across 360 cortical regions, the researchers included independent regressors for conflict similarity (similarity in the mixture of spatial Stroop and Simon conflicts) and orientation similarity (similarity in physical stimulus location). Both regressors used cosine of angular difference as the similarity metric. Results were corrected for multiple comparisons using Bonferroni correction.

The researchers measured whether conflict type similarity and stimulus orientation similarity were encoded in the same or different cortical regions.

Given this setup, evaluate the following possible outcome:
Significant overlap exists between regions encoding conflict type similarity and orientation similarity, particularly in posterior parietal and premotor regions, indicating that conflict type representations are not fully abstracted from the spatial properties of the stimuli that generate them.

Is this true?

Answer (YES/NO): NO